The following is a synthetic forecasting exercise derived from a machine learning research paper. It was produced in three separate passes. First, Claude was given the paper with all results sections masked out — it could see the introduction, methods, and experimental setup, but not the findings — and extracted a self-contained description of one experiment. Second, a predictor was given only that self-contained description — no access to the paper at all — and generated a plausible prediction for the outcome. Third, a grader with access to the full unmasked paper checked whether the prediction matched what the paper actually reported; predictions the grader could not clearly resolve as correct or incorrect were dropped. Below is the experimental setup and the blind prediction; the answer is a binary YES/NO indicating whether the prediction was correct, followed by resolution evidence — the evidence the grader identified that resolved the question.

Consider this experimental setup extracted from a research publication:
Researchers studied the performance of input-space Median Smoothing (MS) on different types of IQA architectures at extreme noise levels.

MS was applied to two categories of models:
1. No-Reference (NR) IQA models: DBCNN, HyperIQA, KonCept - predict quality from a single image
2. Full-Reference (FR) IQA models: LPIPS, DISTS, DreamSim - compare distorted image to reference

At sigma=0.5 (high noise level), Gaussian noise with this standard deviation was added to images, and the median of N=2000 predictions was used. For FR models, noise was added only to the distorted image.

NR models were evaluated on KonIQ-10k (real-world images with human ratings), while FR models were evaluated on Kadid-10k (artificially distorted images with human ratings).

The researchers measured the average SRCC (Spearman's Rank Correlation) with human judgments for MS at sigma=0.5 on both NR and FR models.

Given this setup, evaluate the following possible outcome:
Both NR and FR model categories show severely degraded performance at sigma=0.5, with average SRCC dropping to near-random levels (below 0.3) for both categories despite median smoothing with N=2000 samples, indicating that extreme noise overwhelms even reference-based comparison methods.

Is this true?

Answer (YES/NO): YES